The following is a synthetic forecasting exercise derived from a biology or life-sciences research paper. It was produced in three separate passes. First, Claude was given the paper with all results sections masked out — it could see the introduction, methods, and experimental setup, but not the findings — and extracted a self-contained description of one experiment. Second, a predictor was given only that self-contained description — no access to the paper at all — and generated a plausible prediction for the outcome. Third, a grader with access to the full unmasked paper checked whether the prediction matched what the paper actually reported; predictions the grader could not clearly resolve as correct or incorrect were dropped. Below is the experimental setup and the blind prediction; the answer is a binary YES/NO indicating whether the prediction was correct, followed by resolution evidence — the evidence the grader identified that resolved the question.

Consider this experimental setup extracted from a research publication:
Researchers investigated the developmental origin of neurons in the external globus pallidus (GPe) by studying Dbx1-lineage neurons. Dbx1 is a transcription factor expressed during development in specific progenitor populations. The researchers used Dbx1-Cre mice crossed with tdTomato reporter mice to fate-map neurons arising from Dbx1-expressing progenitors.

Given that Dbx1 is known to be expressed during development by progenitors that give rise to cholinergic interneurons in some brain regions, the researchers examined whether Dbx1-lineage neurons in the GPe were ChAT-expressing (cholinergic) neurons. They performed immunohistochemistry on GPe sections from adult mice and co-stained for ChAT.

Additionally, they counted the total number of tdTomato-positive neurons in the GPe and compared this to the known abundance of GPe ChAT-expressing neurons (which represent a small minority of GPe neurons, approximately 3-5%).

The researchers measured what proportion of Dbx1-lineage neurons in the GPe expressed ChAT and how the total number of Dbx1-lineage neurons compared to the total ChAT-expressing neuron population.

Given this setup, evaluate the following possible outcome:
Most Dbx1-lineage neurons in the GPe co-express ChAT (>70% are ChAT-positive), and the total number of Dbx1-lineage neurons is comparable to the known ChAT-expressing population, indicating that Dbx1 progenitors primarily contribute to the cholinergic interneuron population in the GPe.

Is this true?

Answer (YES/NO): NO